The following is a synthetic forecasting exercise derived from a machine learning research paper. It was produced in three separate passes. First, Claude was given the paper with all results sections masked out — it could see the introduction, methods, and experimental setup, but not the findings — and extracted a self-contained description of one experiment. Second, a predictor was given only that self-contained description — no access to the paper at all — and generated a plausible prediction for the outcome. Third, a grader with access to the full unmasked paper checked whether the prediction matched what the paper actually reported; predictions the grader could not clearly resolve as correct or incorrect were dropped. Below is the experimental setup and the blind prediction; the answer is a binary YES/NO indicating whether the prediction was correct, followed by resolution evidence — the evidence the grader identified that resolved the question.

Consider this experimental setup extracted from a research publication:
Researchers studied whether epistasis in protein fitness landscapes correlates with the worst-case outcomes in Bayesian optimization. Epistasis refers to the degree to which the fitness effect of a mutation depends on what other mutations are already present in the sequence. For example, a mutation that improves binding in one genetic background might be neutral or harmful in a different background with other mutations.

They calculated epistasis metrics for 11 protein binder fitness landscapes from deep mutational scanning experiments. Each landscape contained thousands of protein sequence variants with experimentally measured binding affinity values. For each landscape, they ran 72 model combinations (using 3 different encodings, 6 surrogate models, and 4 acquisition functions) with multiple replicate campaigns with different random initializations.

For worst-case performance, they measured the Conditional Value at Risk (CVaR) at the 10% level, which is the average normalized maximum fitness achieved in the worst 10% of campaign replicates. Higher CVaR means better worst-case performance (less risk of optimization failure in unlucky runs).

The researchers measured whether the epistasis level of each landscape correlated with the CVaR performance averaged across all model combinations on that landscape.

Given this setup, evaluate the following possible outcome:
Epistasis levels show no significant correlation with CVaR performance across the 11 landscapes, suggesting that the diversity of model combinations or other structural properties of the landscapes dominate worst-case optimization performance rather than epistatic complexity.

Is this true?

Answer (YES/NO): NO